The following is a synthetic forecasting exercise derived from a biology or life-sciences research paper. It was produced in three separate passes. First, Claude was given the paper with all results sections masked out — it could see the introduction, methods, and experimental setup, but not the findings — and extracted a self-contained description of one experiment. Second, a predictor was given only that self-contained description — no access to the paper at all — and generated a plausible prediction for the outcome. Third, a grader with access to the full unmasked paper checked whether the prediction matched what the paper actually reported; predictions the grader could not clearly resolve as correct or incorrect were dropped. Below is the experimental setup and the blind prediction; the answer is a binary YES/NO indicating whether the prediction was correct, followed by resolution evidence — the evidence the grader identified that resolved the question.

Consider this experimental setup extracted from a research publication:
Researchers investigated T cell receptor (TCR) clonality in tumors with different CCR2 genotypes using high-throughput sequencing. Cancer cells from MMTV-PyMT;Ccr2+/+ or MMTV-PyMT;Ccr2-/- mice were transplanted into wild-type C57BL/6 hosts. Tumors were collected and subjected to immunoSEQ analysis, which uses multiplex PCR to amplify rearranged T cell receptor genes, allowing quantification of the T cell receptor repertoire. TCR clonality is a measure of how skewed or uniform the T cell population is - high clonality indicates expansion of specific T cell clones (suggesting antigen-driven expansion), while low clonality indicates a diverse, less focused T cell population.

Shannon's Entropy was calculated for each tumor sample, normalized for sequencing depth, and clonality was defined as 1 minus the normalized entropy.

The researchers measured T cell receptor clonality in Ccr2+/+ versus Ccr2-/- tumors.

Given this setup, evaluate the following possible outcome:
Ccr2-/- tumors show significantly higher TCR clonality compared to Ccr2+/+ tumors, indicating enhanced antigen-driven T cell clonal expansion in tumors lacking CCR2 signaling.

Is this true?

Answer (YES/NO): YES